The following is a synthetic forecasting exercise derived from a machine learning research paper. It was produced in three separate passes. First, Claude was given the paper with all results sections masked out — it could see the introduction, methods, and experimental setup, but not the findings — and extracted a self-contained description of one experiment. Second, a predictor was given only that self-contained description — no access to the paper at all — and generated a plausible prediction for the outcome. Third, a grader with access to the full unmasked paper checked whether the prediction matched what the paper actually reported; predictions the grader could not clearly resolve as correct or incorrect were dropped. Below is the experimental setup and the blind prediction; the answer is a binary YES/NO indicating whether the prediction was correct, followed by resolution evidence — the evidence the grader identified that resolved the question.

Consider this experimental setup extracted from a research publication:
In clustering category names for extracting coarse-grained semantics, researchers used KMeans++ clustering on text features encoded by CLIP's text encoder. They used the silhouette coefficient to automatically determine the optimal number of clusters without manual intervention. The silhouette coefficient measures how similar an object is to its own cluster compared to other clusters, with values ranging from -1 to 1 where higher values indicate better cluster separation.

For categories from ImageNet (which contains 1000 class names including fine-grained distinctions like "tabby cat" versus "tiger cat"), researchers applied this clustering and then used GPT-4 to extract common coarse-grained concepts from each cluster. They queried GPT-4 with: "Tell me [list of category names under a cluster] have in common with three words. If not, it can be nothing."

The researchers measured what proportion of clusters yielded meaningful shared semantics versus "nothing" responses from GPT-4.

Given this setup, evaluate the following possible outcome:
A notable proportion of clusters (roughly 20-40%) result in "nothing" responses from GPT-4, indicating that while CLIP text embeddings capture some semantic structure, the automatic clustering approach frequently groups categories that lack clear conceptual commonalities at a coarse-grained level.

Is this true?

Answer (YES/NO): NO